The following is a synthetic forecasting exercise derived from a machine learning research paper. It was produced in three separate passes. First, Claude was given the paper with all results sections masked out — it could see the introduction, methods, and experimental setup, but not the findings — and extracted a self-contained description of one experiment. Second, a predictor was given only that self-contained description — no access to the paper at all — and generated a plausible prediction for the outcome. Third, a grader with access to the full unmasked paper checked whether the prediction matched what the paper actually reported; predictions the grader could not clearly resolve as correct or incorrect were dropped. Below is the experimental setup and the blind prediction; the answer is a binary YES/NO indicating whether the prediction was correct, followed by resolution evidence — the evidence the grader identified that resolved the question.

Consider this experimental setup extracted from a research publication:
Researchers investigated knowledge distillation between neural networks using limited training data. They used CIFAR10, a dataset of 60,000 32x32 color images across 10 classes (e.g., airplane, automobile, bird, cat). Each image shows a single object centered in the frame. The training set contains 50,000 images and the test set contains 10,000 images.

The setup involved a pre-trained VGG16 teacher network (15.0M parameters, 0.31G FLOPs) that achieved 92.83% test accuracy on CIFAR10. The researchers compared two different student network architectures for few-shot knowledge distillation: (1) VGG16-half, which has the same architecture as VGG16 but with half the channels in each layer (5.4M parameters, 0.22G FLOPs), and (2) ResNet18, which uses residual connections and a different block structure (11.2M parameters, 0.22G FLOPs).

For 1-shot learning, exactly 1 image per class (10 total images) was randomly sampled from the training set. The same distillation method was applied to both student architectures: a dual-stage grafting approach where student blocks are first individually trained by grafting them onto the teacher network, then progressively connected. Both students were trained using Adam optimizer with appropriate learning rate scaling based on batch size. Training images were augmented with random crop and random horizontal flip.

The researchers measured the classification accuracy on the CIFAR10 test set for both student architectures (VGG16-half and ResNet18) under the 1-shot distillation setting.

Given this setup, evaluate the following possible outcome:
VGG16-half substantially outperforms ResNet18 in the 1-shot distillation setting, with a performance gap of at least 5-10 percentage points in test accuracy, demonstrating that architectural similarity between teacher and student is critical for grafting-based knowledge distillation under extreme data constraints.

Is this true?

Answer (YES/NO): YES